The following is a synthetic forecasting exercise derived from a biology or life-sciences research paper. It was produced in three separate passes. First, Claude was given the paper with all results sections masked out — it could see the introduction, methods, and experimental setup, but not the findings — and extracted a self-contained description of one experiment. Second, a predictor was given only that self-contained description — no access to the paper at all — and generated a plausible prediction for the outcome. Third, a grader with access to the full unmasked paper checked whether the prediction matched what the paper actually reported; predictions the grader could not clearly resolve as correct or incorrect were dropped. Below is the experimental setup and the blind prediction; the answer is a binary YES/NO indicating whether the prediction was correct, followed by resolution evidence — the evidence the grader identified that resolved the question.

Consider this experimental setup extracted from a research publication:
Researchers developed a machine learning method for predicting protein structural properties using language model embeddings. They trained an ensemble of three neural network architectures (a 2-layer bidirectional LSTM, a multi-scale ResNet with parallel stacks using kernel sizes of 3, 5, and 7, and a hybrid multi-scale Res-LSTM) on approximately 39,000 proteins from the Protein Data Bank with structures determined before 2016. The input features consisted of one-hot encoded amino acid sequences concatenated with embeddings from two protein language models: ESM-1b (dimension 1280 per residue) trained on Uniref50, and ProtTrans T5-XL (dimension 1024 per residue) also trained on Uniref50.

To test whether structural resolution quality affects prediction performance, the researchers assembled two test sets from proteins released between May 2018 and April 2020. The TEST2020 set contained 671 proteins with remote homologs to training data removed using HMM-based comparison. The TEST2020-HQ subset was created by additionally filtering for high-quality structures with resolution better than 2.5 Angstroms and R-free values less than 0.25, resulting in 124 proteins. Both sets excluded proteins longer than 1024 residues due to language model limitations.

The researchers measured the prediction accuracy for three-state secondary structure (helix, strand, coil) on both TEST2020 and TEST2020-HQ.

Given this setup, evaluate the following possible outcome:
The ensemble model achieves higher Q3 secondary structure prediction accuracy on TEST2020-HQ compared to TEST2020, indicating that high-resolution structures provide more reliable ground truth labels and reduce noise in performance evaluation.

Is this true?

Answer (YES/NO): NO